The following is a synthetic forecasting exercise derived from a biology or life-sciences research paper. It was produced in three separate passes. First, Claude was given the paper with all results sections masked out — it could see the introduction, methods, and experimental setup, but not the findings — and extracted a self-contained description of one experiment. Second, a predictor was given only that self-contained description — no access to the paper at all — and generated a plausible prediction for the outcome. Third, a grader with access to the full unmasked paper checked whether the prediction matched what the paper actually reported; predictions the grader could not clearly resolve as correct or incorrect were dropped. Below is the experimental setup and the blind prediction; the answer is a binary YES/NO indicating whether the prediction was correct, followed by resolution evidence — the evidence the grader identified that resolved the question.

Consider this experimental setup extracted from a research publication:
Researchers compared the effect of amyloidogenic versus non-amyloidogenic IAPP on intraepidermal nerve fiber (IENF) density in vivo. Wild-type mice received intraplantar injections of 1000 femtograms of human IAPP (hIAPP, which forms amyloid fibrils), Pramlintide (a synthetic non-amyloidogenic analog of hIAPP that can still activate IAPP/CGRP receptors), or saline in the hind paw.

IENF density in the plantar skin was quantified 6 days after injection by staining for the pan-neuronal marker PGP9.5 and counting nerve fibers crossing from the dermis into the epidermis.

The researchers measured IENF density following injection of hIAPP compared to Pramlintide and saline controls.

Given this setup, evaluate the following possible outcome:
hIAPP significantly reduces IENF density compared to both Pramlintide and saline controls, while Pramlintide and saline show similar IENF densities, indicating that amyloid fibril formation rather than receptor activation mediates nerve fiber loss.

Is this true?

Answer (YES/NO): YES